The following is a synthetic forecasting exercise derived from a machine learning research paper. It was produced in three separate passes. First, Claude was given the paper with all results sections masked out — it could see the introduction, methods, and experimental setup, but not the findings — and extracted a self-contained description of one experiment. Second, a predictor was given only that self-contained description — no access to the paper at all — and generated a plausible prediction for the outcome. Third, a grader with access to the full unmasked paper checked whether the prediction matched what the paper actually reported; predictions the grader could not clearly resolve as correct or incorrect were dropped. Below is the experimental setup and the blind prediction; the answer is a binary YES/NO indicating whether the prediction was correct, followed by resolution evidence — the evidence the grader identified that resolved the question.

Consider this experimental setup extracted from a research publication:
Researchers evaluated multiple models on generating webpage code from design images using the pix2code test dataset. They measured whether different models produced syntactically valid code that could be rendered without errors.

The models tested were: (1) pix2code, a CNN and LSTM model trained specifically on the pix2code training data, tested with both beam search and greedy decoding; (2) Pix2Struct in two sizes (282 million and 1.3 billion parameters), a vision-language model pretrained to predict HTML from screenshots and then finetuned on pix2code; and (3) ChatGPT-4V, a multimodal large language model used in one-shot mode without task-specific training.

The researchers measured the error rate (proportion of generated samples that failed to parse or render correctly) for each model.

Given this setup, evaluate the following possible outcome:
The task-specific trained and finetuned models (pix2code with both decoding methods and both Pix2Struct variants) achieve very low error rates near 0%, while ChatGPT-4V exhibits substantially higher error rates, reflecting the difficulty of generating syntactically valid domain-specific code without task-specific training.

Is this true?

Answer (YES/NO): NO